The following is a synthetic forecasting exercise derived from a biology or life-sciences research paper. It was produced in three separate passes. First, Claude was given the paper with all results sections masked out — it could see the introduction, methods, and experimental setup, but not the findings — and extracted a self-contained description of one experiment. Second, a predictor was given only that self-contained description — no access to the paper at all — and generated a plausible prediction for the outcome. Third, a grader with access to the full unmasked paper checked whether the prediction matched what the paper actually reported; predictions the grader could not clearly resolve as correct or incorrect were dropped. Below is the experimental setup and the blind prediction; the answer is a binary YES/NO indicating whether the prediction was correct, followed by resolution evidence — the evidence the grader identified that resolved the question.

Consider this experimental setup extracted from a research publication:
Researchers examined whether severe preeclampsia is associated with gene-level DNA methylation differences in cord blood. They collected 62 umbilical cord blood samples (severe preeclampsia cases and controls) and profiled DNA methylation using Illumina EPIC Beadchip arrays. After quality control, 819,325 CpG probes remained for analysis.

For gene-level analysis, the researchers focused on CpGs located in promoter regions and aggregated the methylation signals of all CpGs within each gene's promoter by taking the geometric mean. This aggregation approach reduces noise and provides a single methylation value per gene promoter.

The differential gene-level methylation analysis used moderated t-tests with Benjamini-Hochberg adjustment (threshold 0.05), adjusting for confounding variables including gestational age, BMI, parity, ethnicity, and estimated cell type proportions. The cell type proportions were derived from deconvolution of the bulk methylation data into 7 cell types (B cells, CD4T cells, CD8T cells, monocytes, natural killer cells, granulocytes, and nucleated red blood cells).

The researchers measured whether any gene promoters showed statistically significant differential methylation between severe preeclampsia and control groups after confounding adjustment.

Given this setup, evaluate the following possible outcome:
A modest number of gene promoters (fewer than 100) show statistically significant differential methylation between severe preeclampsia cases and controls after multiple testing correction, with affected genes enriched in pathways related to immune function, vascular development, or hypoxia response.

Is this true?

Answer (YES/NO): NO